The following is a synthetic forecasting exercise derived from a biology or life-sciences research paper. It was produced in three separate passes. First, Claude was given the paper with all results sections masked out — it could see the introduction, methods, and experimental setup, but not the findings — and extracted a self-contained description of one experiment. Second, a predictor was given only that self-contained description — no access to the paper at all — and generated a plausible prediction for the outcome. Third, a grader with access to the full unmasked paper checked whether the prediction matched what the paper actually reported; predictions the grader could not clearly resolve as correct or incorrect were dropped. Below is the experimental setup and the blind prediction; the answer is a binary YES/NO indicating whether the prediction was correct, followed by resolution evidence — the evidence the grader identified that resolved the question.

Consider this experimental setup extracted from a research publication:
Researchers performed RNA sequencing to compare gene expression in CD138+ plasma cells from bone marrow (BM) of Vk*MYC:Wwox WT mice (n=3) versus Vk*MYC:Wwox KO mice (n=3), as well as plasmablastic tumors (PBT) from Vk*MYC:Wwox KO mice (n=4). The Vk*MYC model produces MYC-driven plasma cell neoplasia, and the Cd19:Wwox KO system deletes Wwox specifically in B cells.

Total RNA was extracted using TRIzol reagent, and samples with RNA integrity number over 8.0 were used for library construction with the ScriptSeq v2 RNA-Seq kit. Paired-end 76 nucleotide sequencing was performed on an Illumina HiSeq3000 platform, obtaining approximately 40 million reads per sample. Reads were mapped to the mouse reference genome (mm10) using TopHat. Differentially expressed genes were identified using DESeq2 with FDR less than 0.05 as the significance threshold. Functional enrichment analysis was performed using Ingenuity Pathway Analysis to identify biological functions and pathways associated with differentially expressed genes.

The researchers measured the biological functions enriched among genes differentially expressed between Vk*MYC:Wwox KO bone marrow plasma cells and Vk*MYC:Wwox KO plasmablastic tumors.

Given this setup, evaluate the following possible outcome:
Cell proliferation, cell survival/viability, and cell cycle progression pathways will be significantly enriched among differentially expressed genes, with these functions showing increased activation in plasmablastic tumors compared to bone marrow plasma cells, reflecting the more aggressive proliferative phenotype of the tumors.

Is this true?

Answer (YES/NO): NO